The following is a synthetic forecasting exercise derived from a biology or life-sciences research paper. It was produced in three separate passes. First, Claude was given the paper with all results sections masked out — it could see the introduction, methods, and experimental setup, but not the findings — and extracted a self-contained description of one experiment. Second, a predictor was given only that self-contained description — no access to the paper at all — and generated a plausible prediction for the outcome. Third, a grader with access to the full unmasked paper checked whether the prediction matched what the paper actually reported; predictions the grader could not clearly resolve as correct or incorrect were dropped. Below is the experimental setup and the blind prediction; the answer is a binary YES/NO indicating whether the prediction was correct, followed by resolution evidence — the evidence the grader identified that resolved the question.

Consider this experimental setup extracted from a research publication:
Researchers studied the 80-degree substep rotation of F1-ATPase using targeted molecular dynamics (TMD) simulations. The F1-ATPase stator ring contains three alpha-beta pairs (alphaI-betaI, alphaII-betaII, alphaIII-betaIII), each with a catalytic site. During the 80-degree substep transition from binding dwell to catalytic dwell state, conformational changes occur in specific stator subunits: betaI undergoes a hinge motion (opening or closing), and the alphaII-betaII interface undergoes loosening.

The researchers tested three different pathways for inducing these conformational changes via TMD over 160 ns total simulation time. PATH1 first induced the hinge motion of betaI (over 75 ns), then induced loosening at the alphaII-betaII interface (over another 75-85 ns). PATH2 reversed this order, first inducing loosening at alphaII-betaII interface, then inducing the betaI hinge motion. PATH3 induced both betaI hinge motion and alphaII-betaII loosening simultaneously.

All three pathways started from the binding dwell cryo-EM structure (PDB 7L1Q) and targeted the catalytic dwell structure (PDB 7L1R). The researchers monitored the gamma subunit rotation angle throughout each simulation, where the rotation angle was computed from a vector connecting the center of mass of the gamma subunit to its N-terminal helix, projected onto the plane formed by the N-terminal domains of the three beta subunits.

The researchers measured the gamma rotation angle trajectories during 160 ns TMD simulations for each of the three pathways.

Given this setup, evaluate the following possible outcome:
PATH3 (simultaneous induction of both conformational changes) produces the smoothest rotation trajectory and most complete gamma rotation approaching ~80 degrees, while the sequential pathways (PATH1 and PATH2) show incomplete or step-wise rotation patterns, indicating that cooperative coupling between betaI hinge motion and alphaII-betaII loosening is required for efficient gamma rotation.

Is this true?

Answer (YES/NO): NO